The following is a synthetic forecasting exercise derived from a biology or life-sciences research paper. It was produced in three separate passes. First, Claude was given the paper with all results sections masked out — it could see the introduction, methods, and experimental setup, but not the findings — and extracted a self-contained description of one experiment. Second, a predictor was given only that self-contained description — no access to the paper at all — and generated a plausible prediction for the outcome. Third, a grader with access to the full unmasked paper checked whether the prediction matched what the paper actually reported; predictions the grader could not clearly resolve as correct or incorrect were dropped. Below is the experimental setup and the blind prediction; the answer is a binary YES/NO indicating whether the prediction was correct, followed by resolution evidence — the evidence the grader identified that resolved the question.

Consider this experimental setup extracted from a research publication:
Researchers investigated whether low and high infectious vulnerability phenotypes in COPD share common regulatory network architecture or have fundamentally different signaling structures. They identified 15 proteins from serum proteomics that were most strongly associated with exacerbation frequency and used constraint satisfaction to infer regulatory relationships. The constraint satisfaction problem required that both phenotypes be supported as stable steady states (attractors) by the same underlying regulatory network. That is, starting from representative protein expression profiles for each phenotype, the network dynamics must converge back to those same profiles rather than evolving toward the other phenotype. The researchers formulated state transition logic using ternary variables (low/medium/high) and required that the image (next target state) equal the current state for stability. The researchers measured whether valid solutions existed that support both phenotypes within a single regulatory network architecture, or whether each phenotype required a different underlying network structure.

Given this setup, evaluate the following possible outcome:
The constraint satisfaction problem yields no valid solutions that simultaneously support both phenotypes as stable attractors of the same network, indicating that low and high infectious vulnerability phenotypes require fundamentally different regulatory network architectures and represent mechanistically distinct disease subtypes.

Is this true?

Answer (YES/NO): NO